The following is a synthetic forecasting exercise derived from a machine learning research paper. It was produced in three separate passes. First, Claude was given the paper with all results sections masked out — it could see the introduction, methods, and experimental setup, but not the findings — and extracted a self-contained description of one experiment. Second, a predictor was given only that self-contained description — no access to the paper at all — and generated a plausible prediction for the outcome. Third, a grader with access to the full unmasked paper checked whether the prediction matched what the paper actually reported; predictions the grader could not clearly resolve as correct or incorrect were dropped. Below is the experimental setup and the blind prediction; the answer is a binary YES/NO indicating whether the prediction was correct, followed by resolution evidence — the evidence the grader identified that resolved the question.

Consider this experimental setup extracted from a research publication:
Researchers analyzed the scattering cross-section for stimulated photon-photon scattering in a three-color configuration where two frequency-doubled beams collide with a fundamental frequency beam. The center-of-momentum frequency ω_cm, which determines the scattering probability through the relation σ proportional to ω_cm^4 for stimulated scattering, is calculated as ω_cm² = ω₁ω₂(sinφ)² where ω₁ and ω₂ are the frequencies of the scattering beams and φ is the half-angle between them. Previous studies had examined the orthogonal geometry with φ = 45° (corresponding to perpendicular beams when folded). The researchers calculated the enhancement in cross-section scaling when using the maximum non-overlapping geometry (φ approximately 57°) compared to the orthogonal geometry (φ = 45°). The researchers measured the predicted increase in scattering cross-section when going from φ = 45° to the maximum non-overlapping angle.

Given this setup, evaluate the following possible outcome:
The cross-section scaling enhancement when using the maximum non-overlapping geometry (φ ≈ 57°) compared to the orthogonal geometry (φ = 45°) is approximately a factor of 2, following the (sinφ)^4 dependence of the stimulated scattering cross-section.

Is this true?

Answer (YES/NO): NO